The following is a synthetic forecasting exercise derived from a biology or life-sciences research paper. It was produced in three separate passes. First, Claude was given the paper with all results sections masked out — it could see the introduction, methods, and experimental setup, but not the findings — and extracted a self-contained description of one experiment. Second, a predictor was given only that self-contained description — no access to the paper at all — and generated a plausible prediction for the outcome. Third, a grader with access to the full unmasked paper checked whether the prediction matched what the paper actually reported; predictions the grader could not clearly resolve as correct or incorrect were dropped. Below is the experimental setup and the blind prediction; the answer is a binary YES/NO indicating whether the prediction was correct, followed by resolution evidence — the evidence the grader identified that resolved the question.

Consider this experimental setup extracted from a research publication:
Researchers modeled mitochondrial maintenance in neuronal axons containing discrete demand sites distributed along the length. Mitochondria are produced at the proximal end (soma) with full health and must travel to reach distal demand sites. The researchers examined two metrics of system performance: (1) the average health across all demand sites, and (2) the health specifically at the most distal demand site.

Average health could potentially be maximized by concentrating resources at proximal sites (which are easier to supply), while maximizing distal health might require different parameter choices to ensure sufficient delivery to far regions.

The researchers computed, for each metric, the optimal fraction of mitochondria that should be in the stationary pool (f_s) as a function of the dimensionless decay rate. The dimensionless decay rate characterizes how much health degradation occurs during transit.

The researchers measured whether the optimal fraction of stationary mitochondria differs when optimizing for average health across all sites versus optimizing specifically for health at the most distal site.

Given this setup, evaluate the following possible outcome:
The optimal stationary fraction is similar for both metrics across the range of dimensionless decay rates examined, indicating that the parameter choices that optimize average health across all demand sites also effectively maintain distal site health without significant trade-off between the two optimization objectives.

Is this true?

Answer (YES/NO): NO